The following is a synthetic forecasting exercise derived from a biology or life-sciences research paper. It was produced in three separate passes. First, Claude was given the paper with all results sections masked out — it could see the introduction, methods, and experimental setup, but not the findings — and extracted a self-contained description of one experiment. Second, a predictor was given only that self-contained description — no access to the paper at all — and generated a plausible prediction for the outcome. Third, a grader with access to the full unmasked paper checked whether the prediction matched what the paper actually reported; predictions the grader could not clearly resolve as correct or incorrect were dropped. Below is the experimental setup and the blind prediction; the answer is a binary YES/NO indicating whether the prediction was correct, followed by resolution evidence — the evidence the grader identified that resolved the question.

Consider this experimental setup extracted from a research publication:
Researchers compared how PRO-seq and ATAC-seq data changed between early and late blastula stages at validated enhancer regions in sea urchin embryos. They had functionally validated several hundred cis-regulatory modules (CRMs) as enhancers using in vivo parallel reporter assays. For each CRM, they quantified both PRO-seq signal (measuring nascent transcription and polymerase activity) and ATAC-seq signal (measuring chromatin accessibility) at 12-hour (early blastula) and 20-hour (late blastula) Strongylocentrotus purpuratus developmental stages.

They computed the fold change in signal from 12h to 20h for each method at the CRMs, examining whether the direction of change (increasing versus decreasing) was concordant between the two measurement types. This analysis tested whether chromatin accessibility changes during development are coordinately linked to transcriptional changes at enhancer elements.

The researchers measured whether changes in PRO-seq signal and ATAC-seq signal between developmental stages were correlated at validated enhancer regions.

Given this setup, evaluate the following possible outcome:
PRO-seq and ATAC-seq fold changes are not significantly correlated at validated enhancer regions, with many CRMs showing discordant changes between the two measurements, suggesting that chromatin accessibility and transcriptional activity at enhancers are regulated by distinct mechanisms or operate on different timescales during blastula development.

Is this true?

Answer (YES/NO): YES